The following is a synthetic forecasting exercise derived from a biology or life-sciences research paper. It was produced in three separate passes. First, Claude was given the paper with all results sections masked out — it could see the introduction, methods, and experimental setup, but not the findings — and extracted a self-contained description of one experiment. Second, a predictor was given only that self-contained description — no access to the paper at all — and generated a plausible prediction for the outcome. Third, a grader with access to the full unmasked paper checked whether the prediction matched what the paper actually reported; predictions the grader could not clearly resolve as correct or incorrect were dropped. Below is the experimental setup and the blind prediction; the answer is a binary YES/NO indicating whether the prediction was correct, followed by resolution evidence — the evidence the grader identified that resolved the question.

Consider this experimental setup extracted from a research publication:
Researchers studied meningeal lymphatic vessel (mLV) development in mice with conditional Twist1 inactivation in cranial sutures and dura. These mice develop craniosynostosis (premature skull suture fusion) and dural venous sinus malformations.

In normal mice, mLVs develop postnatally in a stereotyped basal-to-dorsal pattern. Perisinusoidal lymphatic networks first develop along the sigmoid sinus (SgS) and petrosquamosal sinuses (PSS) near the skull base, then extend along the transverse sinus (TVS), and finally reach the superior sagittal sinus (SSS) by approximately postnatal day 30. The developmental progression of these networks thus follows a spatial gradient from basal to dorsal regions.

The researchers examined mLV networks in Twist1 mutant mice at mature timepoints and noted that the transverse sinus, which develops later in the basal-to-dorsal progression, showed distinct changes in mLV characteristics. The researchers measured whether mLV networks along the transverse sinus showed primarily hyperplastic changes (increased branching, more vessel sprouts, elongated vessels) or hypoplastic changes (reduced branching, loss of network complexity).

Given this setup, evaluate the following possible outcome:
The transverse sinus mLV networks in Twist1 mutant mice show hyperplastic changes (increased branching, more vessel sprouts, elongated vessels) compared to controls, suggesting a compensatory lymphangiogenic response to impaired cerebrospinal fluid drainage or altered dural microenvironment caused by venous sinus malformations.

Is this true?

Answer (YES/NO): NO